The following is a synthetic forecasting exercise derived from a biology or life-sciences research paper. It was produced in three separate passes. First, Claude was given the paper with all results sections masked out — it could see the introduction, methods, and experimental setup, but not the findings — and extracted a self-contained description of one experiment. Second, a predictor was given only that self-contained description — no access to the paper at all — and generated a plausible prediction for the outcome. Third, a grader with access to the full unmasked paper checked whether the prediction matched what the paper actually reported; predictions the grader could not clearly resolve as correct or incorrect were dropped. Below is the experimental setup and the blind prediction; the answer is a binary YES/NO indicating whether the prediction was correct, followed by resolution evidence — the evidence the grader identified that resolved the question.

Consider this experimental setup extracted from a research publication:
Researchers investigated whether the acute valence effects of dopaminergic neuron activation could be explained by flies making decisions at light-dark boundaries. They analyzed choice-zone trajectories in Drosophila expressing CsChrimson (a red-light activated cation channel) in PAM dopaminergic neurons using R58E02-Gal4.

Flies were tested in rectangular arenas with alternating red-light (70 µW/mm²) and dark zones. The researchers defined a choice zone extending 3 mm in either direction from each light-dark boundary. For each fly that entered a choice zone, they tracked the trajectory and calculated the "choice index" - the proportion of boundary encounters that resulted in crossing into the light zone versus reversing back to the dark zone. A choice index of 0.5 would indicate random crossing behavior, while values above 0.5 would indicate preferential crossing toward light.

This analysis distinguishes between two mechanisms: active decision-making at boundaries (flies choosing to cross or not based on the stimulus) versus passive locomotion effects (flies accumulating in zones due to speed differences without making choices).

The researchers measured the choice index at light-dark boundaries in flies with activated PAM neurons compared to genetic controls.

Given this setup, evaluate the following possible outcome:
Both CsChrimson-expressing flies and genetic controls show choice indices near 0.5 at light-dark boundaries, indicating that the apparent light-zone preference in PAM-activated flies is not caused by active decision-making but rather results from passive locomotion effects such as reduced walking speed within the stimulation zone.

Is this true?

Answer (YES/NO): YES